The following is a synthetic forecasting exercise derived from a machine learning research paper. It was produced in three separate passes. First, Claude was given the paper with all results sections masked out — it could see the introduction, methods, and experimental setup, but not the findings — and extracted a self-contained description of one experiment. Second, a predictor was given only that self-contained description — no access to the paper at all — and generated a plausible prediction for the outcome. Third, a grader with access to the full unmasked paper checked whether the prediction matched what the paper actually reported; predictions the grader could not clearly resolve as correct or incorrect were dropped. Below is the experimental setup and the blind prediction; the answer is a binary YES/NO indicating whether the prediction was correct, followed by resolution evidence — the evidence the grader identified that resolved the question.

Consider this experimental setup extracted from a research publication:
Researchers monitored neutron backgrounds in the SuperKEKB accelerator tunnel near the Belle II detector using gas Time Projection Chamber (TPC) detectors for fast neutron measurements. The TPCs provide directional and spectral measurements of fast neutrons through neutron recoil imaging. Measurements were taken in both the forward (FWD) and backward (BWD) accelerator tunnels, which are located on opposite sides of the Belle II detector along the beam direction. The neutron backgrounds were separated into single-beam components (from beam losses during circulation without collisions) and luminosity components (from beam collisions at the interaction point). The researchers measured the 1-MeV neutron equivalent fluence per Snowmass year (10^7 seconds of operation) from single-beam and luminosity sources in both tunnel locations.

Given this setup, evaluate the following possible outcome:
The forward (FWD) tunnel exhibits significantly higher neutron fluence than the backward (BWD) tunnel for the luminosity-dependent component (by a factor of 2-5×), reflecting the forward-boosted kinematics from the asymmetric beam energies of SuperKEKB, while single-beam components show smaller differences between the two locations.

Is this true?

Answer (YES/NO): NO